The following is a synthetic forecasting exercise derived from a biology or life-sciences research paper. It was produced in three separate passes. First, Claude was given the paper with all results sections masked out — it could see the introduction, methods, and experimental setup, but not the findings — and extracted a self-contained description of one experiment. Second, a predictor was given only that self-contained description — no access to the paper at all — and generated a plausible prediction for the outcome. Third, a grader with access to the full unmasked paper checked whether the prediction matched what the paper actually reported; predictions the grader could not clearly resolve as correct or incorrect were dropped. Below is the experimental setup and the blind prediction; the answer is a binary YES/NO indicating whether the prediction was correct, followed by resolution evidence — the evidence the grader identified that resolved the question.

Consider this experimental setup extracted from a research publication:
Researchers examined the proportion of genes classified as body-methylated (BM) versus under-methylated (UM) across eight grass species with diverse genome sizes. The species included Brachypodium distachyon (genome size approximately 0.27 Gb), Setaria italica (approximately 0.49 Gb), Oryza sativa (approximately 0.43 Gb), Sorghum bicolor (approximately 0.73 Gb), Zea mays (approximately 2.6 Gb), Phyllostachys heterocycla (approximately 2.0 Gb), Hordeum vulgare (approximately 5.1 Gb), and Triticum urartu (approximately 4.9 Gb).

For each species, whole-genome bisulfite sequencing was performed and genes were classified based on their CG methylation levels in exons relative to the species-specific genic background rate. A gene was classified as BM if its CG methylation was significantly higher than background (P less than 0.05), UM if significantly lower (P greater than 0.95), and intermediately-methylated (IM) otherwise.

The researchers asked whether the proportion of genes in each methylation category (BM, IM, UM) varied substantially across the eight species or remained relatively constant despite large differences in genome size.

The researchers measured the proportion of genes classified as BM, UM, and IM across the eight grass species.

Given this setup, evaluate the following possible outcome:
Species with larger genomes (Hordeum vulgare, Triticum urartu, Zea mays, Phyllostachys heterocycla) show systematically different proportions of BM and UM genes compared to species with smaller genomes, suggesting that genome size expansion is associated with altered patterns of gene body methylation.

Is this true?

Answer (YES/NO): NO